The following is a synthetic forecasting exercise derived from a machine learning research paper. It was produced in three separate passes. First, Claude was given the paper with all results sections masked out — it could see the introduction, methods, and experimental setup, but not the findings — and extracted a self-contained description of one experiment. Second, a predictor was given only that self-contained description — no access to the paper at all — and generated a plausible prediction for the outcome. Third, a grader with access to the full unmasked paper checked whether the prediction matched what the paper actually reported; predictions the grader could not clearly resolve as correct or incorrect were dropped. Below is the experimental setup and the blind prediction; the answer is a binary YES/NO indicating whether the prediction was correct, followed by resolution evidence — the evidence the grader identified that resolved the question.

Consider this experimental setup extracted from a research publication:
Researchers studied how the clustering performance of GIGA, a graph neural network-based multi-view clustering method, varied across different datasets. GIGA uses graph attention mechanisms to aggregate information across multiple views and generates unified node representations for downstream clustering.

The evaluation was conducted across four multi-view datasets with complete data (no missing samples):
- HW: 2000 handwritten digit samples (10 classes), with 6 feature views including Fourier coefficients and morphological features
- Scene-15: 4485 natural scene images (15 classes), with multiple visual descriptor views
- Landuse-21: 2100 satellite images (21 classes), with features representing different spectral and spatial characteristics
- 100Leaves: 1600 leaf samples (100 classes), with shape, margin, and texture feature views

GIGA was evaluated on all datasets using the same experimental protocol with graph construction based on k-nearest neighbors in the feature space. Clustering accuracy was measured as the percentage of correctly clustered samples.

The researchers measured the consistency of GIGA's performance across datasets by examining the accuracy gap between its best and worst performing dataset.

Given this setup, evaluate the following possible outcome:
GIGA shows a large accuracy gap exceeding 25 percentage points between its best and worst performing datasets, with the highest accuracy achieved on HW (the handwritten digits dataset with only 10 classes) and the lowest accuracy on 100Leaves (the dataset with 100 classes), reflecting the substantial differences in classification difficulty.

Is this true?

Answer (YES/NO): NO